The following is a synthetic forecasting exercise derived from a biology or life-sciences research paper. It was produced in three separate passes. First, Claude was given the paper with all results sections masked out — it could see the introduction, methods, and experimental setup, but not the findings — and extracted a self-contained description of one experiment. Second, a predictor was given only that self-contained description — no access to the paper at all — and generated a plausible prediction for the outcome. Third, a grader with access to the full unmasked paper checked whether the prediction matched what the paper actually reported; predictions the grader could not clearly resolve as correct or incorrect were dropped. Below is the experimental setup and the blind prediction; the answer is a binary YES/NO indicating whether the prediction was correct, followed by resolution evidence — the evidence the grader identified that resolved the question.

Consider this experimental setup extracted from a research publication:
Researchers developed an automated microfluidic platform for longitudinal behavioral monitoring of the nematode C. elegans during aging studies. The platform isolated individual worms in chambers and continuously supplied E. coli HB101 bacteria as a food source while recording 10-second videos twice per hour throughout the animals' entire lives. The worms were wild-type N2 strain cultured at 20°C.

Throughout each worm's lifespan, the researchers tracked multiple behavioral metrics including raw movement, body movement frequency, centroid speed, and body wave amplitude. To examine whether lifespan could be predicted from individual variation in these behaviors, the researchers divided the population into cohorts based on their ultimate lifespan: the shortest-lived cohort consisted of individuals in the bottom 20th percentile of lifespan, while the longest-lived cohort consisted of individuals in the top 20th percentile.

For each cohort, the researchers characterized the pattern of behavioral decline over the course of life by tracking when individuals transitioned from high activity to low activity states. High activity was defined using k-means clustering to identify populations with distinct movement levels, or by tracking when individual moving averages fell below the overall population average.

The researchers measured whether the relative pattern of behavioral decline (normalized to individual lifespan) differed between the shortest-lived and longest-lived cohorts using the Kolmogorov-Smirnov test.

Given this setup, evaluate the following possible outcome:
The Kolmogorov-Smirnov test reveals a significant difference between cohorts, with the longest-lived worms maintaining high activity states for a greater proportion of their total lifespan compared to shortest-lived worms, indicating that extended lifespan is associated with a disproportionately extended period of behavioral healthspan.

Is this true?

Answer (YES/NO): NO